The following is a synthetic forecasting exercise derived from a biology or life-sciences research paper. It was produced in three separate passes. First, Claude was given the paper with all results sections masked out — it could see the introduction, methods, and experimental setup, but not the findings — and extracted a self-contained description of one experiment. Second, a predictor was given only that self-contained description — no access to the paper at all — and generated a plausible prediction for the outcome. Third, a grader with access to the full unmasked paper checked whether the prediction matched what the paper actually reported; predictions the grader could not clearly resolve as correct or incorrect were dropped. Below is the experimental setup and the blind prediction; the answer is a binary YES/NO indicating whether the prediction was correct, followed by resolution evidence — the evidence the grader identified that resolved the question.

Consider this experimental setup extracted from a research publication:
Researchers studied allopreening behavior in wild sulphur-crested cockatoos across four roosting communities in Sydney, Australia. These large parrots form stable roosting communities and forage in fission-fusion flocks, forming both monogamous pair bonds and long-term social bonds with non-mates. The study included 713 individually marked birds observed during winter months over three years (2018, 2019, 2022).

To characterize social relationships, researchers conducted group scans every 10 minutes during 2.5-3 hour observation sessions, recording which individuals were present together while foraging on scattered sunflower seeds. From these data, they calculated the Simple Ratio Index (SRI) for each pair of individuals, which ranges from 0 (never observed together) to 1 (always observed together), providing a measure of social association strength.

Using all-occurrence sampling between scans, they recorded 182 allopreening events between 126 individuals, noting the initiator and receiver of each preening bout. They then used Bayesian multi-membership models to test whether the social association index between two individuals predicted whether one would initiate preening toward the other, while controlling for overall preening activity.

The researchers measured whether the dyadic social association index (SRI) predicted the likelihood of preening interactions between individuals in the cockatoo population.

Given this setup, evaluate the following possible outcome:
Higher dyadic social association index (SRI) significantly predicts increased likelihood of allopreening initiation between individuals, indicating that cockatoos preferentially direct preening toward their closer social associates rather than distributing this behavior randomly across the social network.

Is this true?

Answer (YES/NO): NO